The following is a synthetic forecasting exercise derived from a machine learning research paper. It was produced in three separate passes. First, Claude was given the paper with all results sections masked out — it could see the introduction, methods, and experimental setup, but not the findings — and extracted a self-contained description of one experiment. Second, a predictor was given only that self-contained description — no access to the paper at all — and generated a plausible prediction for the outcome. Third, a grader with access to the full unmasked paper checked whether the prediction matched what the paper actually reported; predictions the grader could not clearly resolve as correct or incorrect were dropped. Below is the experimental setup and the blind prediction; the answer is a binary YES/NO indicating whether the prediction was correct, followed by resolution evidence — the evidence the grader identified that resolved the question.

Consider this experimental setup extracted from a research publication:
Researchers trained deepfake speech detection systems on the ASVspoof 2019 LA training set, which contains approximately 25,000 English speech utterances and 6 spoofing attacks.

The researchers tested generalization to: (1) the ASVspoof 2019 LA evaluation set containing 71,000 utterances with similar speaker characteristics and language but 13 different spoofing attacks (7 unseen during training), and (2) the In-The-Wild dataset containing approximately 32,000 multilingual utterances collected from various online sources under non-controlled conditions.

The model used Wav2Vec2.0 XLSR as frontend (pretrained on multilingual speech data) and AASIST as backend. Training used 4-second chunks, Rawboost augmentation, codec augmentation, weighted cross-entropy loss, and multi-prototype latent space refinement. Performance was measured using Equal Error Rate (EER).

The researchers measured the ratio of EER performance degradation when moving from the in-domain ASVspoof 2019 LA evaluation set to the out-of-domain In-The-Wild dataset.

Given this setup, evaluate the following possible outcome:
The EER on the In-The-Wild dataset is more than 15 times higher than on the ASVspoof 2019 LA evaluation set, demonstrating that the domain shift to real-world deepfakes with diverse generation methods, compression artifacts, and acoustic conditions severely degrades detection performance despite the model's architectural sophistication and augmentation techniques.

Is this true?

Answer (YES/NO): YES